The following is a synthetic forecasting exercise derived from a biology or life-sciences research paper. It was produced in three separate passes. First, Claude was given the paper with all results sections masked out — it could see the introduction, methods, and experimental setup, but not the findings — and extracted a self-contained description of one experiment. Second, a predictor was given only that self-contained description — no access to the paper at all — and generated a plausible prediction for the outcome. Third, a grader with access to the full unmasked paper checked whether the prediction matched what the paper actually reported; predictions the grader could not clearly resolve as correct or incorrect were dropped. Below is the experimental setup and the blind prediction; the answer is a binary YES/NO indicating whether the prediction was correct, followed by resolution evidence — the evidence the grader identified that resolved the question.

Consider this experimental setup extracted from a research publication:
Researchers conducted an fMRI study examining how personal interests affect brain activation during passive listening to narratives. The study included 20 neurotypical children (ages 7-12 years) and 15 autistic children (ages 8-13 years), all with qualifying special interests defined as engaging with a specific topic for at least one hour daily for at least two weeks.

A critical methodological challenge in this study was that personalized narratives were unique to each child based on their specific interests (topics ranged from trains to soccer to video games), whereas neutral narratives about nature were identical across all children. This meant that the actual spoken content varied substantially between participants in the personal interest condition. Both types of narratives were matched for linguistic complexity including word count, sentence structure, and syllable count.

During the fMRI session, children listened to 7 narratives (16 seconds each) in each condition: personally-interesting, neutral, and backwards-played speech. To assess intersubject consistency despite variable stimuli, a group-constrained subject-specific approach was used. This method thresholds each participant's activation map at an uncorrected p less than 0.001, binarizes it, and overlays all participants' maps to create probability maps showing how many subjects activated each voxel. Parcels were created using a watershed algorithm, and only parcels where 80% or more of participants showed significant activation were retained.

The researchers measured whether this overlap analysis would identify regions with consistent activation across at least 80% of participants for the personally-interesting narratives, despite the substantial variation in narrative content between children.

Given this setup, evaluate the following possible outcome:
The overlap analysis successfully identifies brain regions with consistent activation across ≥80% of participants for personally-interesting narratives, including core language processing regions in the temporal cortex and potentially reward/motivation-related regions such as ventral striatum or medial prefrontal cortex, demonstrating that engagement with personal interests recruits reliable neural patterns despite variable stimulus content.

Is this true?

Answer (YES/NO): YES